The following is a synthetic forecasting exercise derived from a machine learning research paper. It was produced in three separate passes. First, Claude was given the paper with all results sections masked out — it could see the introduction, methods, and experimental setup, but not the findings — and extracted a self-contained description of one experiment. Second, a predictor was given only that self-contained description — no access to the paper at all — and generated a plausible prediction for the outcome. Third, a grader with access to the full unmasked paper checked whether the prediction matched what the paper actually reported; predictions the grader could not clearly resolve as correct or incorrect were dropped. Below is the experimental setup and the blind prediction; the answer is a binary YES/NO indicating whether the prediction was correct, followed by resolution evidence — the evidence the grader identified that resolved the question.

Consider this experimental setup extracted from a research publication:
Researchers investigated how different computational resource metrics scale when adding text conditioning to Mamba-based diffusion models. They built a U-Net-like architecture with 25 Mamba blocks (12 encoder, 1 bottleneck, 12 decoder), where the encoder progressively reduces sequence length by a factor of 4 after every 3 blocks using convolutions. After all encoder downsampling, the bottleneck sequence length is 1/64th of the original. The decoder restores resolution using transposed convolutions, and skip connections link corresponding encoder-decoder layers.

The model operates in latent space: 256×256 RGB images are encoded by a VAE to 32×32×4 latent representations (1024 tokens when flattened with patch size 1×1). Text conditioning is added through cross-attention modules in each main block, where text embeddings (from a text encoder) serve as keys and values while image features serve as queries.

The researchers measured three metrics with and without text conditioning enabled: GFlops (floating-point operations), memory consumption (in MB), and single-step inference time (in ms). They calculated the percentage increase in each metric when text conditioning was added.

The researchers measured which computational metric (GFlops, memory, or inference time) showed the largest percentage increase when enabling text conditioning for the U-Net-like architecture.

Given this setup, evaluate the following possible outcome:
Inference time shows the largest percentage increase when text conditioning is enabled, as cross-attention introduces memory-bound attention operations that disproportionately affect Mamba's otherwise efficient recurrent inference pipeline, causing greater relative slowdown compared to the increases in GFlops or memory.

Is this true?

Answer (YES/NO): NO